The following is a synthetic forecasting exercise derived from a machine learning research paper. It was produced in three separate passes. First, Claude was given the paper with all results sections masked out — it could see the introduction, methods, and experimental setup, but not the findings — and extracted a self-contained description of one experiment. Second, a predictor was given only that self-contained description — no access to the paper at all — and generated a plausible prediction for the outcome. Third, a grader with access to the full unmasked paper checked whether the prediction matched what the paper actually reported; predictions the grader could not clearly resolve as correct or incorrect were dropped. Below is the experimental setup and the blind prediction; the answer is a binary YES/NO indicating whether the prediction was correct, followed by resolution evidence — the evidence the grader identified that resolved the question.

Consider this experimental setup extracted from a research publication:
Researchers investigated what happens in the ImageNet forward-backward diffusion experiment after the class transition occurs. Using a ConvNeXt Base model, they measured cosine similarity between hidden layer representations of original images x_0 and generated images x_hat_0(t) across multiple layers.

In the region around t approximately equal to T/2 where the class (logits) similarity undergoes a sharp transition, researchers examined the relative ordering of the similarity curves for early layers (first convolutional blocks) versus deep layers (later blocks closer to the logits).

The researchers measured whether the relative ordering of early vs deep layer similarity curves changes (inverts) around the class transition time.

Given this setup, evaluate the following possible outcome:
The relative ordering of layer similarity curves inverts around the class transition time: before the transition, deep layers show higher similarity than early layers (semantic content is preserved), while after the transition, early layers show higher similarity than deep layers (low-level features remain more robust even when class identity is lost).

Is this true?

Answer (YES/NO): YES